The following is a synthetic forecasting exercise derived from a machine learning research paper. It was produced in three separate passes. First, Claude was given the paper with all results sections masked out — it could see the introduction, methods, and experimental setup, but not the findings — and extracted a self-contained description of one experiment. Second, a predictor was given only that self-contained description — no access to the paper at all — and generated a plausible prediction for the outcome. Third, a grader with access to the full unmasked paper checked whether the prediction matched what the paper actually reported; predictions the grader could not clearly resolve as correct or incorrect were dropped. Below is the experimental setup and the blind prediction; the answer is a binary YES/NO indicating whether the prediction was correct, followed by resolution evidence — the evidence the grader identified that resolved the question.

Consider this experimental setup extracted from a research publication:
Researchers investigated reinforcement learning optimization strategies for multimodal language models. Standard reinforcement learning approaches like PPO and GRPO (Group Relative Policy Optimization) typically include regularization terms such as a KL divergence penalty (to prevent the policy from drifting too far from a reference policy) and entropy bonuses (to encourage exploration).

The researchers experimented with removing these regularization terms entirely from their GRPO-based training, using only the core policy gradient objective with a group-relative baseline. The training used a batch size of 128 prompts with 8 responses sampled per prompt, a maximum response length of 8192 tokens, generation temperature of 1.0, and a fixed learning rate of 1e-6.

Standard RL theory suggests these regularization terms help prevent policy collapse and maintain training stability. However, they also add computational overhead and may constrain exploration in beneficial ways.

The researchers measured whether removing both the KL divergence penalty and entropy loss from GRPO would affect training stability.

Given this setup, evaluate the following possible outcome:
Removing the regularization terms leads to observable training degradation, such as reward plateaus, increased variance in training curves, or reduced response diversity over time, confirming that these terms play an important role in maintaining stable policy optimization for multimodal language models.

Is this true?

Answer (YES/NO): NO